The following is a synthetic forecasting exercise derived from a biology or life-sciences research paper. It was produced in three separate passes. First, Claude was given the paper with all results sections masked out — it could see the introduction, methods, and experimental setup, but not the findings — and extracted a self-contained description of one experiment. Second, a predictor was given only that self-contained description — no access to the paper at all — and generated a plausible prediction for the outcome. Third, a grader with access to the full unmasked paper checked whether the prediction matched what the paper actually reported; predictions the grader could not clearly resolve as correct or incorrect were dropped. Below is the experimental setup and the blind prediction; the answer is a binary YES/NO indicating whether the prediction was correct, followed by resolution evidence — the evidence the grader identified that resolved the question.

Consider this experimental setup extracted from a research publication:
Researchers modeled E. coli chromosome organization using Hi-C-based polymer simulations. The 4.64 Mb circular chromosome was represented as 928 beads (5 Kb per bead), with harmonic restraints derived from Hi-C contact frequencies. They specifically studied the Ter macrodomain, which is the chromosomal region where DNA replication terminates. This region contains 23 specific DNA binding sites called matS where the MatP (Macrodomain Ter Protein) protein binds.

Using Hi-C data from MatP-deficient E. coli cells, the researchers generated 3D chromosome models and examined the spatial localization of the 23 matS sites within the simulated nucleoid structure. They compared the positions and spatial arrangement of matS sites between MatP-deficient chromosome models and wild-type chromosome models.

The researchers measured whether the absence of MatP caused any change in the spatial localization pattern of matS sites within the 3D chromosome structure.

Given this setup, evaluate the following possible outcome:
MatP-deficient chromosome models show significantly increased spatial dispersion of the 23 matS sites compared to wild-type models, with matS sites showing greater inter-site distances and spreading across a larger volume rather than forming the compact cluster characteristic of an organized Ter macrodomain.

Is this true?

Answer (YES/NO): NO